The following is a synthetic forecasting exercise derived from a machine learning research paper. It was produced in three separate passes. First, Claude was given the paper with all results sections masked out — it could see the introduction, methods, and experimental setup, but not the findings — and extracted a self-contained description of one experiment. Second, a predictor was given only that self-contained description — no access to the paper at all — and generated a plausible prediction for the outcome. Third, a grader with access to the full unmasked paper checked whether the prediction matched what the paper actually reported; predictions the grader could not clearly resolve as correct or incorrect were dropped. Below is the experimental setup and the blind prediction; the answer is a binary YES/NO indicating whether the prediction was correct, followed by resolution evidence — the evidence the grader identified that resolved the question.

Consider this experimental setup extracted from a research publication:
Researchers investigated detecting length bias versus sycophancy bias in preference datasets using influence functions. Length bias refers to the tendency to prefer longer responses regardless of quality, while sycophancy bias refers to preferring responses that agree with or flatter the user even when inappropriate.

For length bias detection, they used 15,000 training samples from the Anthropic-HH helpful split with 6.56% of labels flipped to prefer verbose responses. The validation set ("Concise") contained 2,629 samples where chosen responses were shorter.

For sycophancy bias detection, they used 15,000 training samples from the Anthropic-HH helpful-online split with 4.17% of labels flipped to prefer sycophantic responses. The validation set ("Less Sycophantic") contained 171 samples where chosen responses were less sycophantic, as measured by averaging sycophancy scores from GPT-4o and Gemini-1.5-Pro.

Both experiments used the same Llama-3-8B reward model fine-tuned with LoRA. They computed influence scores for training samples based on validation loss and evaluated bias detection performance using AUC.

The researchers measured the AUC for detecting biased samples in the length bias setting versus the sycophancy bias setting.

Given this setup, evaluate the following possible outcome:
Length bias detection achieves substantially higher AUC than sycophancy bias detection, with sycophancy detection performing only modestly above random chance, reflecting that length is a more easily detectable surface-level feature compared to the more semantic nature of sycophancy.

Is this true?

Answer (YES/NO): NO